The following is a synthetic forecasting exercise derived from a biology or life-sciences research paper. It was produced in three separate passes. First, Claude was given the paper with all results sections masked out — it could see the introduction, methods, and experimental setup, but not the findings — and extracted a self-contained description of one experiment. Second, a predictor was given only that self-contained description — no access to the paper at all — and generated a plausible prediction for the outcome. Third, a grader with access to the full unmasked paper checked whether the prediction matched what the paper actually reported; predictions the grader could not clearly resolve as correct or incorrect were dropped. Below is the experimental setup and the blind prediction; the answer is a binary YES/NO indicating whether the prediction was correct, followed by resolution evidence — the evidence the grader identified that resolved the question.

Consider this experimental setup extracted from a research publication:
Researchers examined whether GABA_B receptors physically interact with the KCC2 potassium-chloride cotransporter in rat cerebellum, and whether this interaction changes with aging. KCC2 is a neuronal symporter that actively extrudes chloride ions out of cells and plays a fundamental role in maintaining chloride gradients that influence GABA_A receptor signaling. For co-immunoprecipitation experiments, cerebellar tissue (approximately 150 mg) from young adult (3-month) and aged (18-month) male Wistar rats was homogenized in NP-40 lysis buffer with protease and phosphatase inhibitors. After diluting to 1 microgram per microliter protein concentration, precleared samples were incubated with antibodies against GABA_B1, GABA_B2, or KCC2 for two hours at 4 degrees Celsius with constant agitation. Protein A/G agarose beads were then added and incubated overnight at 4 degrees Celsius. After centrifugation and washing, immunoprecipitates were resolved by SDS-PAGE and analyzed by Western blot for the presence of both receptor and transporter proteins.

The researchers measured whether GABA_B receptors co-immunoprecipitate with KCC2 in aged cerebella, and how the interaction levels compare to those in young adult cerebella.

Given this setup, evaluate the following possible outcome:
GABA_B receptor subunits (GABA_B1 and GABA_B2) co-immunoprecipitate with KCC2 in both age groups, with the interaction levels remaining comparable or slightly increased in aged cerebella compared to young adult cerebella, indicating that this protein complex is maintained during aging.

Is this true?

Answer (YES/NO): NO